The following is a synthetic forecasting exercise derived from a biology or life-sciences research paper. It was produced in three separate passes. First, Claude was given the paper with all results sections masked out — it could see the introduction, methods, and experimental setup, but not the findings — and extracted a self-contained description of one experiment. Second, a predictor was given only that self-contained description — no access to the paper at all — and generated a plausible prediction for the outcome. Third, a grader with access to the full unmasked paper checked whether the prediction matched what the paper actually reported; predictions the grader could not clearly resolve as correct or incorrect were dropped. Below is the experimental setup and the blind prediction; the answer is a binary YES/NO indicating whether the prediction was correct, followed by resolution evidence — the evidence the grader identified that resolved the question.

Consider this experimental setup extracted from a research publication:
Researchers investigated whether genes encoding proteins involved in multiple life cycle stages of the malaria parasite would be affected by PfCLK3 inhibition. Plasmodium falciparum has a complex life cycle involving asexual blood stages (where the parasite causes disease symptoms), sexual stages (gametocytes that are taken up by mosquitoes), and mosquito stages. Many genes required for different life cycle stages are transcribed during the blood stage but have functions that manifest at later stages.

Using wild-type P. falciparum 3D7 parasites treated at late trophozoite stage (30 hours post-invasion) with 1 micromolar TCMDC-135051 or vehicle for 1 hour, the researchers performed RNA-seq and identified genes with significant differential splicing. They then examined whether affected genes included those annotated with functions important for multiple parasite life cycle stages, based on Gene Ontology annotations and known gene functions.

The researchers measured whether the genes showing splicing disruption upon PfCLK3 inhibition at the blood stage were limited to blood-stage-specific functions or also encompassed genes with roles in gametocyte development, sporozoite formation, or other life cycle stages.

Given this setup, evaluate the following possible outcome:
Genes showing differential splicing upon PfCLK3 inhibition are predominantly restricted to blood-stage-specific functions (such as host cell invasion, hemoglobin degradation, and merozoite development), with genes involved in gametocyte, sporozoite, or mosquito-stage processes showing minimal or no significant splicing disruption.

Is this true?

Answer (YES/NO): NO